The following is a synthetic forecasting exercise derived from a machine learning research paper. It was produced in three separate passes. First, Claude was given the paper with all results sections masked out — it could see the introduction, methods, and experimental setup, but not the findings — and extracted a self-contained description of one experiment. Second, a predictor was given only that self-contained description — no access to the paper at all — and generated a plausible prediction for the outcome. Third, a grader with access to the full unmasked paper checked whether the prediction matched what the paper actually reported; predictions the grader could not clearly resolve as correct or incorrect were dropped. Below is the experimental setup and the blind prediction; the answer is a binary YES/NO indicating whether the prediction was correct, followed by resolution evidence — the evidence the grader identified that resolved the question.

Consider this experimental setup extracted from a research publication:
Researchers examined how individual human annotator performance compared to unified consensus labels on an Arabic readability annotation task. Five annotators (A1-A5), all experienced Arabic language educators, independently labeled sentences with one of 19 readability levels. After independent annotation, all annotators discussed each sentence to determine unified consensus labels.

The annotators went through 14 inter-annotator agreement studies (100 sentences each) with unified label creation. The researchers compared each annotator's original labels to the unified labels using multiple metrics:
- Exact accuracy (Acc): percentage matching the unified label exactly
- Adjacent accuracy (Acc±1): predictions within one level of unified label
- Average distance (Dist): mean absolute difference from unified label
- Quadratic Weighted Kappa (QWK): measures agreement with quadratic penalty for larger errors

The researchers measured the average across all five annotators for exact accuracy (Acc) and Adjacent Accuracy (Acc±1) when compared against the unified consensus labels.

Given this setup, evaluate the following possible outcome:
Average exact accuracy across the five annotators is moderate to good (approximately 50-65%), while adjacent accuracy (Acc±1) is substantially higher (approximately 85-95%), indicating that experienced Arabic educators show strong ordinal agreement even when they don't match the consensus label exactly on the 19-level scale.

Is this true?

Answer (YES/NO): NO